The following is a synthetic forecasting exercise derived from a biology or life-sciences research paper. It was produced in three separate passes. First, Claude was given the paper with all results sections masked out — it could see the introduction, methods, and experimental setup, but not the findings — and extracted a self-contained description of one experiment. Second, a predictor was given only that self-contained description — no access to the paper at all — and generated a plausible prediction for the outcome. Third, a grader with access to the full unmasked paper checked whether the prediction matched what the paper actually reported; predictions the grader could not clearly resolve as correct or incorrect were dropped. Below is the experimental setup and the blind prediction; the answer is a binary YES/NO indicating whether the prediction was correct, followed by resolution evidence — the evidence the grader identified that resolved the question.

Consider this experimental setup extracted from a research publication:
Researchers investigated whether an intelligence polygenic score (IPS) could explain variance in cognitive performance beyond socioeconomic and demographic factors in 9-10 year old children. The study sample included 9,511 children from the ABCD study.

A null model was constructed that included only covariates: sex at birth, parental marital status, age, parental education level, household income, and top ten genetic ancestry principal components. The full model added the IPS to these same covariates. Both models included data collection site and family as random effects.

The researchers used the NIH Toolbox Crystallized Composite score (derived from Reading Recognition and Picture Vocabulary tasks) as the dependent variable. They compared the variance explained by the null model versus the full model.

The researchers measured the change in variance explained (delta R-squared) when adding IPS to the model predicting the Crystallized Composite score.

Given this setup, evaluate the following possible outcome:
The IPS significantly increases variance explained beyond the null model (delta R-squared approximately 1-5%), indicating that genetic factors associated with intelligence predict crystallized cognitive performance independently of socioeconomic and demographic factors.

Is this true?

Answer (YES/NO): YES